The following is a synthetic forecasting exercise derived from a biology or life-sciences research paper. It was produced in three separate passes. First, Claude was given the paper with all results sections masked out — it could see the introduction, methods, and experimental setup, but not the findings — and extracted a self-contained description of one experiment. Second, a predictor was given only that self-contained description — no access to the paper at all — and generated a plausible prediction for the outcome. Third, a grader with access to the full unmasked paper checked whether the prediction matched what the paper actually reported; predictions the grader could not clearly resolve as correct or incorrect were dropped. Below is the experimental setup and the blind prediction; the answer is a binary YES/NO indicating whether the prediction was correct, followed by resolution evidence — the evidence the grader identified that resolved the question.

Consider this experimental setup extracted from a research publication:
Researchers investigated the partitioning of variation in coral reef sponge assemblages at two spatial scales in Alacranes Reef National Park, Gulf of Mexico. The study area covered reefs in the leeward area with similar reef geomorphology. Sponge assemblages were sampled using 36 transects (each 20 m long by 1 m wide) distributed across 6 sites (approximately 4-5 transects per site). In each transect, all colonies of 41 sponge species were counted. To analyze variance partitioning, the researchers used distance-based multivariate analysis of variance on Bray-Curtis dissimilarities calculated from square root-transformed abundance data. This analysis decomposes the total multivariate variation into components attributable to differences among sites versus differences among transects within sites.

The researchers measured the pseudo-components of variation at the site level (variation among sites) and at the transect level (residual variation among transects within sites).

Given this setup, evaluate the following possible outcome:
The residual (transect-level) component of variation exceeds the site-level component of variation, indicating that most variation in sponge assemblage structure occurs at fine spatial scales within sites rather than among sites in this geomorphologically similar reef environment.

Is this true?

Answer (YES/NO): YES